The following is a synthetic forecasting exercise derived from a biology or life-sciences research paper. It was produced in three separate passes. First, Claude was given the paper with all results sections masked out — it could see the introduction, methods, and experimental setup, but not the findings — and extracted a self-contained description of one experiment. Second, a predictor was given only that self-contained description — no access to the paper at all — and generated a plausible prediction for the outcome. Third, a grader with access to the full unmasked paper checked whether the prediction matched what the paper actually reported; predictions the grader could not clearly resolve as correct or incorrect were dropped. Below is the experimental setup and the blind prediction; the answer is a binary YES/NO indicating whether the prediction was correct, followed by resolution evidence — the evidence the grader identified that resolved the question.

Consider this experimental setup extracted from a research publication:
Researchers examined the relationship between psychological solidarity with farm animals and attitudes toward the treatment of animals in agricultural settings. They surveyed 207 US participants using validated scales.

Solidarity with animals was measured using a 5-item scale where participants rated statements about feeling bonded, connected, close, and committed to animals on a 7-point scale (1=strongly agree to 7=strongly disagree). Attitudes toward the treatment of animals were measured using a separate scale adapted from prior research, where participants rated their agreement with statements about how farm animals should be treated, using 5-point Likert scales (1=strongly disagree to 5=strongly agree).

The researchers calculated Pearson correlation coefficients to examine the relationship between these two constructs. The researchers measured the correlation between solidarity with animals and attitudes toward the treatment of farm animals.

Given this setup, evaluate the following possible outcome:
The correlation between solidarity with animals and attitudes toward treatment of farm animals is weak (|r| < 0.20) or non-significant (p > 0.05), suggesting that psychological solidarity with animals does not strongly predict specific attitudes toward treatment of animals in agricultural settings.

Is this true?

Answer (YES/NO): NO